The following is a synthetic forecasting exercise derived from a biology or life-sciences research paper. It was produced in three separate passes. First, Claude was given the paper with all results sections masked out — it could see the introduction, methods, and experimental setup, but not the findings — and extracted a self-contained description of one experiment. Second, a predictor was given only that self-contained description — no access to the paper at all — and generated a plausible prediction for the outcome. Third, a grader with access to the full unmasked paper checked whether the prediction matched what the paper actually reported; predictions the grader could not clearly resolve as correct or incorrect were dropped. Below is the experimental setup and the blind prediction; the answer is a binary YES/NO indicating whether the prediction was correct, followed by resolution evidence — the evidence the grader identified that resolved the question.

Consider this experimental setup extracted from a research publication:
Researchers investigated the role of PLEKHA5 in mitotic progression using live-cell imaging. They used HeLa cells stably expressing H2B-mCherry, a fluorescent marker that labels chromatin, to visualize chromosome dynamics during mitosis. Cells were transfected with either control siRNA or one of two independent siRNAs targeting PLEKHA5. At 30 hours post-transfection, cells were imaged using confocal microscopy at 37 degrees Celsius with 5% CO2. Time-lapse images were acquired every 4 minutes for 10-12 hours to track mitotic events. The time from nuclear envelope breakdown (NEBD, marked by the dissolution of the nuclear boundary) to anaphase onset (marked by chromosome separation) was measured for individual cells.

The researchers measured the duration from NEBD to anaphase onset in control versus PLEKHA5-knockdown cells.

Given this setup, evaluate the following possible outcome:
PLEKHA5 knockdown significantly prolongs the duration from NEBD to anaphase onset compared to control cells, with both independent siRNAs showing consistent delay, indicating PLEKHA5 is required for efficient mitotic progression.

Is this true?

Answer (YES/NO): NO